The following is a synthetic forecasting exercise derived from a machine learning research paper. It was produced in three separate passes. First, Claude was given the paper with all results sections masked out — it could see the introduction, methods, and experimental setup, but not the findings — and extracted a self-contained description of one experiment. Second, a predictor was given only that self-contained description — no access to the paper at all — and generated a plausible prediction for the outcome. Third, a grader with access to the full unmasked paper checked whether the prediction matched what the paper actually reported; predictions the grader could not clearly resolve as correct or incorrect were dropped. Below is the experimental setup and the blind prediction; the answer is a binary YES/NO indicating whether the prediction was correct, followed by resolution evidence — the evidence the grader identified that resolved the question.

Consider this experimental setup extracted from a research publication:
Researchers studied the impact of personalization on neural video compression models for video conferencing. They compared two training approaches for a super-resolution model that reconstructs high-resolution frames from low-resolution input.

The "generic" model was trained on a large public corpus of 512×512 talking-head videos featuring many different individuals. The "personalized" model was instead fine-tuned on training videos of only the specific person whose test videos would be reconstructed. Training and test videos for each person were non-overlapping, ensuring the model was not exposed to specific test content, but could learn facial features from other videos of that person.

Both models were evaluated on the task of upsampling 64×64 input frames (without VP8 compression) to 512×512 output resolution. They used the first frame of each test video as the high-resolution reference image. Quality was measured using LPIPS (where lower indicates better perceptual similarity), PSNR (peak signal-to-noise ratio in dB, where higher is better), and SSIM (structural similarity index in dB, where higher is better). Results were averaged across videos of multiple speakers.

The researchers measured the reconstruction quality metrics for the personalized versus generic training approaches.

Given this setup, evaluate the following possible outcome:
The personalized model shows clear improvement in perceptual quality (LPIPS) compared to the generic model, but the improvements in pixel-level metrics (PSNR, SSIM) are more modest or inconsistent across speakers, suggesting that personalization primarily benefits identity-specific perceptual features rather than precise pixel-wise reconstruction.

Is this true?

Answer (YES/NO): NO